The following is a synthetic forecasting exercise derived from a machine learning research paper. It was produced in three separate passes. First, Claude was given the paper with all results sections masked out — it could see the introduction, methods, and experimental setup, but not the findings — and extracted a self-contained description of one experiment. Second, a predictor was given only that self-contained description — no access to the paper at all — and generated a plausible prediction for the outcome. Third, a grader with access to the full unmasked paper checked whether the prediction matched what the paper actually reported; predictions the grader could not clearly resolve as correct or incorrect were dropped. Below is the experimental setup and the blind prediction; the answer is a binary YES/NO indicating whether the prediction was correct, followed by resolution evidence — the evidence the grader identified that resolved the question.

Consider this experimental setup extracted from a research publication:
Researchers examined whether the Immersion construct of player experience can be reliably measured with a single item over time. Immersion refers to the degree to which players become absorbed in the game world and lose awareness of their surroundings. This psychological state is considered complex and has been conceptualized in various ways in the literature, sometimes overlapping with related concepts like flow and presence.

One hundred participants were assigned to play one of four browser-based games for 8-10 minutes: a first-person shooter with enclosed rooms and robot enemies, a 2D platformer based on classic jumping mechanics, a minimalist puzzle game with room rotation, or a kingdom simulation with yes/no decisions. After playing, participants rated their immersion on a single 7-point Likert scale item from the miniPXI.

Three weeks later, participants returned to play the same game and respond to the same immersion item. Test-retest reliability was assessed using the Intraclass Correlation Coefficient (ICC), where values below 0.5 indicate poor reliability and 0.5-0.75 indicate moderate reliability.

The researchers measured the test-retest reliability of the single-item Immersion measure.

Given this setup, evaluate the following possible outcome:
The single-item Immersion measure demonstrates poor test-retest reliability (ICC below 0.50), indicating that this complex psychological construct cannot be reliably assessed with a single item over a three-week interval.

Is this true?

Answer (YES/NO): YES